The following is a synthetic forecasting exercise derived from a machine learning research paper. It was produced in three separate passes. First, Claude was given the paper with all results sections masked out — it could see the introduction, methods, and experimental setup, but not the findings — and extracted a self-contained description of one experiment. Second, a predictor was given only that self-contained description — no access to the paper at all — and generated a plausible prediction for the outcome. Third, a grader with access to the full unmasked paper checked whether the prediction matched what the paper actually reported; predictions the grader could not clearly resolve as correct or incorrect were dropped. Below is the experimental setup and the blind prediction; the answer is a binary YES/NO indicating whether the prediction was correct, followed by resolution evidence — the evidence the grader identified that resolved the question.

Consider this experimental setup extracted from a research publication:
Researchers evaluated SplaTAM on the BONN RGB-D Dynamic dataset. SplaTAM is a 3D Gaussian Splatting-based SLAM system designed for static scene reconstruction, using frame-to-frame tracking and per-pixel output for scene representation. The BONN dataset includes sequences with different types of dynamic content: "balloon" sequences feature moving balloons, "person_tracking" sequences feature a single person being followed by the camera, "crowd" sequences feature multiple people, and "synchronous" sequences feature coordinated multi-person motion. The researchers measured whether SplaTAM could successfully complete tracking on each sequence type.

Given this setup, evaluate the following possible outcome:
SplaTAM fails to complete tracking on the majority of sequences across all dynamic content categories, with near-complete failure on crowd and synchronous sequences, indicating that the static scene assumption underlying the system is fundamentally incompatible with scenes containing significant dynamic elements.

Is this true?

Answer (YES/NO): NO